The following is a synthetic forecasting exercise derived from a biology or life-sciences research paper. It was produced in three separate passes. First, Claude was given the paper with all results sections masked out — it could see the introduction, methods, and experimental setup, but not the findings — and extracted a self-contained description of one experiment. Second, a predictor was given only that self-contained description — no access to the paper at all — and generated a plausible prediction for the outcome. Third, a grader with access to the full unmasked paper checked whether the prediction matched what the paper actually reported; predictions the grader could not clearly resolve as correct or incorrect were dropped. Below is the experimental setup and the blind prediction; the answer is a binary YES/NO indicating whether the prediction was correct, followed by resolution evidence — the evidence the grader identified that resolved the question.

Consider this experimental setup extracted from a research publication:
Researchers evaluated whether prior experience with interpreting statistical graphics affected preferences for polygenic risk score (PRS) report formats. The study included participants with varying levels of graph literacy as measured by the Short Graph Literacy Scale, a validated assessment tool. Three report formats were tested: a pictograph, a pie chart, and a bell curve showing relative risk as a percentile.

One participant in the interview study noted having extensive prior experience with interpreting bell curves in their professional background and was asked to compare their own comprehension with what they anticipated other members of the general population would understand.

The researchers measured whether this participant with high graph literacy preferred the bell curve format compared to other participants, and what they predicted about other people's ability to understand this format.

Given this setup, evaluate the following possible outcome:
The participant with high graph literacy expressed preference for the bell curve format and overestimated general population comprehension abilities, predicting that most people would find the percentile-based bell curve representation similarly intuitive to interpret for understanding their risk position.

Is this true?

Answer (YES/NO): NO